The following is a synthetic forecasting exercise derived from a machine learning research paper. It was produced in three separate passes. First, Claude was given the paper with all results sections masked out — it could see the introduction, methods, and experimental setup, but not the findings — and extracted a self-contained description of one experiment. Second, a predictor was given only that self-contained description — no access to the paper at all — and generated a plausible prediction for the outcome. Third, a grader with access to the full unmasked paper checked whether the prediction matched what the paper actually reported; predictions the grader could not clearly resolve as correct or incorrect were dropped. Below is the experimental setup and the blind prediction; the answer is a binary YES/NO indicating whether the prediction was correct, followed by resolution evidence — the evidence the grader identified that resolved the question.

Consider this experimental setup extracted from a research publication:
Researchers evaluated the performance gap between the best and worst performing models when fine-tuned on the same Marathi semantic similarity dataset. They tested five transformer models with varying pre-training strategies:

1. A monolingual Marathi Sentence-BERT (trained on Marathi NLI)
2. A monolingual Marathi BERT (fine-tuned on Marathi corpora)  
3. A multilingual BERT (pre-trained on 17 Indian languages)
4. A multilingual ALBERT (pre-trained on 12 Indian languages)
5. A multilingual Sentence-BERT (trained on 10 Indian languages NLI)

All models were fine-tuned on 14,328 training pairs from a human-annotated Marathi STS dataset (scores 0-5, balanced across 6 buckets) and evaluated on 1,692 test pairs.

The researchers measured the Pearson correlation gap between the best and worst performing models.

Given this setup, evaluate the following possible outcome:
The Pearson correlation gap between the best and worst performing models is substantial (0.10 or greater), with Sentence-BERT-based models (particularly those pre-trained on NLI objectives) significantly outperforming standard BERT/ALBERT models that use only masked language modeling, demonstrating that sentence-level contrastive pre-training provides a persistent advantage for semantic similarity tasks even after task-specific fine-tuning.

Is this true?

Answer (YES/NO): NO